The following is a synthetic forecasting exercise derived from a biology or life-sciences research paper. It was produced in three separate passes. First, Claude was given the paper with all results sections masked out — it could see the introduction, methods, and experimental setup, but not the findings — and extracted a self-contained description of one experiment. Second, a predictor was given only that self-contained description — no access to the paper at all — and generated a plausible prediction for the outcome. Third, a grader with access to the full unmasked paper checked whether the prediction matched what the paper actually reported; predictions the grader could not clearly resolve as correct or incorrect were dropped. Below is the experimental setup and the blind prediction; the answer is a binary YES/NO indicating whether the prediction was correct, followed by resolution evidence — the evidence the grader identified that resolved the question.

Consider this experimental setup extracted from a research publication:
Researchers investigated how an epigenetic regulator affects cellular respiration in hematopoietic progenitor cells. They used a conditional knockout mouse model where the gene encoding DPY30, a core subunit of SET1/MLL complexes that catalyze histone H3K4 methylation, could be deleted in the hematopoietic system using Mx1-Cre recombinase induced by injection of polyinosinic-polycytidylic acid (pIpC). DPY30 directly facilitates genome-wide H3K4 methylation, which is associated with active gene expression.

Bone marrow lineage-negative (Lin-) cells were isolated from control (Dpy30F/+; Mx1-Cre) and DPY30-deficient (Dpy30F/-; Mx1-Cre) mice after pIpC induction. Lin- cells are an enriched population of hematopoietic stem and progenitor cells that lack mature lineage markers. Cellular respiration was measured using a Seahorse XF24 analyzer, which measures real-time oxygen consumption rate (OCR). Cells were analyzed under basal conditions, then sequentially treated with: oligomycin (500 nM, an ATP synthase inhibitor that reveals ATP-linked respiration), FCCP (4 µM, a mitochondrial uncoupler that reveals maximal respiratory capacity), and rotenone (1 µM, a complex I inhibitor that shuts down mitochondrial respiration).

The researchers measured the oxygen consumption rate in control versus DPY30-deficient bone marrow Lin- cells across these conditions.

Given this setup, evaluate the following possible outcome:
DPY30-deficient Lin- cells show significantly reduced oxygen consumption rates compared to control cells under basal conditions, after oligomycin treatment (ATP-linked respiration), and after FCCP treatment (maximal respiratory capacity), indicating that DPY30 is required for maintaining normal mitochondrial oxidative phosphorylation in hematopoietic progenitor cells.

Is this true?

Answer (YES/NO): YES